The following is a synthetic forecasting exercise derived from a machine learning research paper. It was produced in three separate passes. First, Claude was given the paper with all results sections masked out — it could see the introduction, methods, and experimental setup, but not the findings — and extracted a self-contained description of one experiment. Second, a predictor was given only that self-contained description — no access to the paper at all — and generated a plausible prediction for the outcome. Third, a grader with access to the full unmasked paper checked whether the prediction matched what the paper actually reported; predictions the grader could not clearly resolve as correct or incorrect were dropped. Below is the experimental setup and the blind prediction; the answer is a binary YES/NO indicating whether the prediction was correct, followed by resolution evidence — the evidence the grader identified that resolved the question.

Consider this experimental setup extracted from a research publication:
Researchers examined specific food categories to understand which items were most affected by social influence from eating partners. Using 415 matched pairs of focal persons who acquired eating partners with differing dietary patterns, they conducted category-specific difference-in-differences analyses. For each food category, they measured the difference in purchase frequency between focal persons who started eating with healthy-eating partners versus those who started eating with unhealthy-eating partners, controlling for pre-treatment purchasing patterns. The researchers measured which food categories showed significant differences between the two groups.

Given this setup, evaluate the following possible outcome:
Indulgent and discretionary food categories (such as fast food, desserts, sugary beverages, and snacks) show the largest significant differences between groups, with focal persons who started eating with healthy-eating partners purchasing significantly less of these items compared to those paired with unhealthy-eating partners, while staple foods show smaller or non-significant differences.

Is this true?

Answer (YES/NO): NO